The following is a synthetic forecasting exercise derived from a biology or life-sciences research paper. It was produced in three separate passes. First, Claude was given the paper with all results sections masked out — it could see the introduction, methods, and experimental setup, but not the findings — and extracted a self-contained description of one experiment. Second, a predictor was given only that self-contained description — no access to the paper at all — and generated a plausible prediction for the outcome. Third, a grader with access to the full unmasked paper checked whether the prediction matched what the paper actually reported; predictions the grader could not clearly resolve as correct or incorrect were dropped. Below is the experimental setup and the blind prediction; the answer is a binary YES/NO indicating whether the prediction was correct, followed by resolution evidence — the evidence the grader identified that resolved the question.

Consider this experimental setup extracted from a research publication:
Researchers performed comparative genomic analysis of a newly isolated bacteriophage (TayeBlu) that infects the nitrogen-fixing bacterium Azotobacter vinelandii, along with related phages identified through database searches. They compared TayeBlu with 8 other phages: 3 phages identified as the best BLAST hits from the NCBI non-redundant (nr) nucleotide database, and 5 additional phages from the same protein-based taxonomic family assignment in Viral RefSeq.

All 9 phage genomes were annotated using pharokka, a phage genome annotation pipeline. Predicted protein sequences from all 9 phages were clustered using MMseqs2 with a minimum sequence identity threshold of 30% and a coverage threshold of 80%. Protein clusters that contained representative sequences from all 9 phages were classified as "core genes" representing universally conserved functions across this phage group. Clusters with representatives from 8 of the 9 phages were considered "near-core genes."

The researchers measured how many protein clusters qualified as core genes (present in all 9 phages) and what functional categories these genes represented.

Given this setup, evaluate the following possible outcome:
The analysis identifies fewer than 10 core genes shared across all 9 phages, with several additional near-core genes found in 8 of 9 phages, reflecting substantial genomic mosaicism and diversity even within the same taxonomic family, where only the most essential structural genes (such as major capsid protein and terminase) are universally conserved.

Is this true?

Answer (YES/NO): NO